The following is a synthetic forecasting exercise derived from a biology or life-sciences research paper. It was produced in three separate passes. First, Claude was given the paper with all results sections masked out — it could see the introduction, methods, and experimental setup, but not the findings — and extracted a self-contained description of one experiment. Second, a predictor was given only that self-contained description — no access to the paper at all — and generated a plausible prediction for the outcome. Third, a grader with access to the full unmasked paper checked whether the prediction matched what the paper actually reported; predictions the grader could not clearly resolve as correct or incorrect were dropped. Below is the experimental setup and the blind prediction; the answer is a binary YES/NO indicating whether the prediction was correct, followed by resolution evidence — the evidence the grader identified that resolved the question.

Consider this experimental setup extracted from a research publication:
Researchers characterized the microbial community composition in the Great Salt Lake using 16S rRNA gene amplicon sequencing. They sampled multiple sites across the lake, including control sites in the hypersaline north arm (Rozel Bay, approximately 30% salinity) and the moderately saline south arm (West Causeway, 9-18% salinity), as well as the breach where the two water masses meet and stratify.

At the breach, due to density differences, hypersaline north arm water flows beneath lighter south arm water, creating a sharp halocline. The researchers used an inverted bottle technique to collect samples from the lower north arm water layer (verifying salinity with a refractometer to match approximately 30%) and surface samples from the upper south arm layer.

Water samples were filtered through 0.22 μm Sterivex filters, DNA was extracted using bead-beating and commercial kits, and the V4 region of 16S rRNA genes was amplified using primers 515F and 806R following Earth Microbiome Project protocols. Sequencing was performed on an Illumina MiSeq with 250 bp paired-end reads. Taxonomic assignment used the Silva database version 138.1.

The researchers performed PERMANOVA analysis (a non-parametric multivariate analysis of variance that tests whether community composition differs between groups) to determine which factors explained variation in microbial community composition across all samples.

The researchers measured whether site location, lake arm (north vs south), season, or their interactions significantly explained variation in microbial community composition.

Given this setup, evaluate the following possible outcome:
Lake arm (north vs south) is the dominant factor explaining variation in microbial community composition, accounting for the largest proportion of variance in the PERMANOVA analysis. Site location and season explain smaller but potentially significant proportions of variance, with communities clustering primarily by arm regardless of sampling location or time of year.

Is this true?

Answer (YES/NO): YES